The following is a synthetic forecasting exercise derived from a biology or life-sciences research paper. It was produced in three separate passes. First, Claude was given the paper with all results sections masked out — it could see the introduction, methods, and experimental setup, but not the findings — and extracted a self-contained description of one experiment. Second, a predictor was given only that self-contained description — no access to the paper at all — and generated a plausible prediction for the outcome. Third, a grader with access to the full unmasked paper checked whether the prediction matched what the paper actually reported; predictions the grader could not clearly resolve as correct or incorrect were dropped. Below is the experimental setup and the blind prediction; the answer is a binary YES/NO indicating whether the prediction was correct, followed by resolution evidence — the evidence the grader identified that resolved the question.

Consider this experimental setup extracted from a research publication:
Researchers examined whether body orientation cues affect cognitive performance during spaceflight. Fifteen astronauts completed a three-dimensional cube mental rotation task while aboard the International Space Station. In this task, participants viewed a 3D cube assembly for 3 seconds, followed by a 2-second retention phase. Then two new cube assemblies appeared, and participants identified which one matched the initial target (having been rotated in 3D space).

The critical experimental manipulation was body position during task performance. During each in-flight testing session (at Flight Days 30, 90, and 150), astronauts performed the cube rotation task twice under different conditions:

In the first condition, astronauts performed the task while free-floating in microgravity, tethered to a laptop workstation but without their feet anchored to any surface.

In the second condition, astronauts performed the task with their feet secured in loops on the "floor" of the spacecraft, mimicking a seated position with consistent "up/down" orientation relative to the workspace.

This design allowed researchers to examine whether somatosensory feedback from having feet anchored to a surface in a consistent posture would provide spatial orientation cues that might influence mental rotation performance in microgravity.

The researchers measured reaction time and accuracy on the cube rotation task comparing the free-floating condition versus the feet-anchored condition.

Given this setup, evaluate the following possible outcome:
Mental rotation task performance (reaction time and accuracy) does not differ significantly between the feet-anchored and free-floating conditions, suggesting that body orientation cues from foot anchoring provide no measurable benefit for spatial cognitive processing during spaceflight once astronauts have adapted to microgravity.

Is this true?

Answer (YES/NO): NO